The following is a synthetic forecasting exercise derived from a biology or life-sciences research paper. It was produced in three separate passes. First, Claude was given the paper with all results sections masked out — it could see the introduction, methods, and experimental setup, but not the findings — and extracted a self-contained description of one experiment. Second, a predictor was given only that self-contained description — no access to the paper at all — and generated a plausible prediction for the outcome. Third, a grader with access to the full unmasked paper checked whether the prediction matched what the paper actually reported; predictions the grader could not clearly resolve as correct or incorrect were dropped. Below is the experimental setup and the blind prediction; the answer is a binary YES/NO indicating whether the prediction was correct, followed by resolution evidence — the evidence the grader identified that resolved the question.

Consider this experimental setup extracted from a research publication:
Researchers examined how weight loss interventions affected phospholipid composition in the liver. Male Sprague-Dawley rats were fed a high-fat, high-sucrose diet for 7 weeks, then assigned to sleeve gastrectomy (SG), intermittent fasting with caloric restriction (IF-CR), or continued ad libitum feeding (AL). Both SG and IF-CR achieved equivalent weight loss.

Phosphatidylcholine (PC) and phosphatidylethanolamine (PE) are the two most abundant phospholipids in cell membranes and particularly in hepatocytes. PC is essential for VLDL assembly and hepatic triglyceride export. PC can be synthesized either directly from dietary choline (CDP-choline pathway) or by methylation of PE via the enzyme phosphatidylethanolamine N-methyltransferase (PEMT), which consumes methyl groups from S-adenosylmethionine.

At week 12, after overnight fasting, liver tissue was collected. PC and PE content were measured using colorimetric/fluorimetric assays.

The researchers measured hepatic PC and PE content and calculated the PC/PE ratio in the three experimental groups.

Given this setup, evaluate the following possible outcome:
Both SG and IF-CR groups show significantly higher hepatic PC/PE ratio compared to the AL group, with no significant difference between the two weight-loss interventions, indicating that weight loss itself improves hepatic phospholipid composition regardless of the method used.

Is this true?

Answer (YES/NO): NO